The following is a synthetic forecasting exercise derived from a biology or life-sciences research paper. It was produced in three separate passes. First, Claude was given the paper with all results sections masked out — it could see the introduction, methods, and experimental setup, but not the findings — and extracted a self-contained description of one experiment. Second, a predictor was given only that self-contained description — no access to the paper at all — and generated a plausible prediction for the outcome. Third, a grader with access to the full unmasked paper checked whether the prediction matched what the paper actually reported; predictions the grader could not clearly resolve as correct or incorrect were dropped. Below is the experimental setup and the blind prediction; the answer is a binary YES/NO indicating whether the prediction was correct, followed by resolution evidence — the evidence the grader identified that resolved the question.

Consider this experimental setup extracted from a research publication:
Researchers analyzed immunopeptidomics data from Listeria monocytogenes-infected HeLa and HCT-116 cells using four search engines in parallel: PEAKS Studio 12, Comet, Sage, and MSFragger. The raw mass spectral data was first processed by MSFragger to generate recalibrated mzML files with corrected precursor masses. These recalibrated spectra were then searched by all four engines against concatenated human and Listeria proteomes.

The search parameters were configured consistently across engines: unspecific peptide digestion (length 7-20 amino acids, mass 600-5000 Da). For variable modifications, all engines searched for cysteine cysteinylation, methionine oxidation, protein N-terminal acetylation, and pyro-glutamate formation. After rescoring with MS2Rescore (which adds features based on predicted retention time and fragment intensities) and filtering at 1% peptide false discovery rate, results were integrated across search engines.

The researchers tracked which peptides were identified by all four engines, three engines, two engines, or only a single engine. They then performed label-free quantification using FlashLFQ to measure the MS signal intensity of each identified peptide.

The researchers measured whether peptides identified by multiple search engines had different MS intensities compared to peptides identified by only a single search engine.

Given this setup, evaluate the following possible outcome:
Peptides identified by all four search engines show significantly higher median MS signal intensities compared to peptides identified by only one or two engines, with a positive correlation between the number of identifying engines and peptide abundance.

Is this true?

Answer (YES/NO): YES